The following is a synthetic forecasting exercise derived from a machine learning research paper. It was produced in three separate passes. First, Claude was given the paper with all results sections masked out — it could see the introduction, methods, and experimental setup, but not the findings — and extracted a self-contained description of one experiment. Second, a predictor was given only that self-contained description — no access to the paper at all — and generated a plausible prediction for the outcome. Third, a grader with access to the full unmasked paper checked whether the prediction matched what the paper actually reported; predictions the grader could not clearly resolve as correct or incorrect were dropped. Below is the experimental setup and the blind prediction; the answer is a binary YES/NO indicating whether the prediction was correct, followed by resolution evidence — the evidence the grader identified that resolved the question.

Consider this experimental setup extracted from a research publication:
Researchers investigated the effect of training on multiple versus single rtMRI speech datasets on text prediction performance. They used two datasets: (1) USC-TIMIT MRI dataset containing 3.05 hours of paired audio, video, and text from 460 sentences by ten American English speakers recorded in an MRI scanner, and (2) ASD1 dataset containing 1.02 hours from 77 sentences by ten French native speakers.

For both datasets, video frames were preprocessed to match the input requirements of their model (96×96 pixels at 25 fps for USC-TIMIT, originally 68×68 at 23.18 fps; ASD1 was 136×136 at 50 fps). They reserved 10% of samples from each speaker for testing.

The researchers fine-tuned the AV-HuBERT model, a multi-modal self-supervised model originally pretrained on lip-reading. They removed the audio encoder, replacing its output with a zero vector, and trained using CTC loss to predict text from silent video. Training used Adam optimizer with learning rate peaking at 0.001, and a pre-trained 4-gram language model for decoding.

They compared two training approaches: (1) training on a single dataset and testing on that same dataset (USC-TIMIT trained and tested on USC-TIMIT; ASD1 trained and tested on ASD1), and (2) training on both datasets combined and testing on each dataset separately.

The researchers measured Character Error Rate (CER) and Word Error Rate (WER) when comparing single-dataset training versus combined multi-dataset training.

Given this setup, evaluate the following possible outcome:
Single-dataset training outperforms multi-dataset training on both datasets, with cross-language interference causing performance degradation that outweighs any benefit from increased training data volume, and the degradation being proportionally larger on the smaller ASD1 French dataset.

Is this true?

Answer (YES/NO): NO